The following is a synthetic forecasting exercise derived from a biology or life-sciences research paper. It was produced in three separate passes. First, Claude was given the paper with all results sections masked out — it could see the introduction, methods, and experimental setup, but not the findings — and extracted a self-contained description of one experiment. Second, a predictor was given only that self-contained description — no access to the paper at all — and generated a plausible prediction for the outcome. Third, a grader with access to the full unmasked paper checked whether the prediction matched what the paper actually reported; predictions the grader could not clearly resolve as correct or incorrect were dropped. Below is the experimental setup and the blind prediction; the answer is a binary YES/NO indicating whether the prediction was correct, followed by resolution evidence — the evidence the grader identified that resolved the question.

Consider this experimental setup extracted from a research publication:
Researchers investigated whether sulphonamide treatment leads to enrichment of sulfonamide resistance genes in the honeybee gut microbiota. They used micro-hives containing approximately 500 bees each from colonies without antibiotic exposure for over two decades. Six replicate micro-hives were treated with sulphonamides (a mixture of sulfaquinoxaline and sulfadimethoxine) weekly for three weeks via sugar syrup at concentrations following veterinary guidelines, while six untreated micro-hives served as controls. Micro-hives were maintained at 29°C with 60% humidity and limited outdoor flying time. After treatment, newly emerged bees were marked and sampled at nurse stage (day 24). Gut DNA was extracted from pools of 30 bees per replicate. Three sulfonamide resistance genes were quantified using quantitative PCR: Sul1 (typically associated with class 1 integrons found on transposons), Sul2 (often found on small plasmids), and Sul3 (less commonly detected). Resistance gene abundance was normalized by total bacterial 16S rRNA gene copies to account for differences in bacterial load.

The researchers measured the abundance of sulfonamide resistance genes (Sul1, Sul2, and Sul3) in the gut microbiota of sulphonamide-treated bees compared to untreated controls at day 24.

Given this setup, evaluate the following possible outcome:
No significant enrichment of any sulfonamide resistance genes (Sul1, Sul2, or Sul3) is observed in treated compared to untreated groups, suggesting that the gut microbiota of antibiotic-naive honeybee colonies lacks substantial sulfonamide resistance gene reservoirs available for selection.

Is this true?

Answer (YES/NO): NO